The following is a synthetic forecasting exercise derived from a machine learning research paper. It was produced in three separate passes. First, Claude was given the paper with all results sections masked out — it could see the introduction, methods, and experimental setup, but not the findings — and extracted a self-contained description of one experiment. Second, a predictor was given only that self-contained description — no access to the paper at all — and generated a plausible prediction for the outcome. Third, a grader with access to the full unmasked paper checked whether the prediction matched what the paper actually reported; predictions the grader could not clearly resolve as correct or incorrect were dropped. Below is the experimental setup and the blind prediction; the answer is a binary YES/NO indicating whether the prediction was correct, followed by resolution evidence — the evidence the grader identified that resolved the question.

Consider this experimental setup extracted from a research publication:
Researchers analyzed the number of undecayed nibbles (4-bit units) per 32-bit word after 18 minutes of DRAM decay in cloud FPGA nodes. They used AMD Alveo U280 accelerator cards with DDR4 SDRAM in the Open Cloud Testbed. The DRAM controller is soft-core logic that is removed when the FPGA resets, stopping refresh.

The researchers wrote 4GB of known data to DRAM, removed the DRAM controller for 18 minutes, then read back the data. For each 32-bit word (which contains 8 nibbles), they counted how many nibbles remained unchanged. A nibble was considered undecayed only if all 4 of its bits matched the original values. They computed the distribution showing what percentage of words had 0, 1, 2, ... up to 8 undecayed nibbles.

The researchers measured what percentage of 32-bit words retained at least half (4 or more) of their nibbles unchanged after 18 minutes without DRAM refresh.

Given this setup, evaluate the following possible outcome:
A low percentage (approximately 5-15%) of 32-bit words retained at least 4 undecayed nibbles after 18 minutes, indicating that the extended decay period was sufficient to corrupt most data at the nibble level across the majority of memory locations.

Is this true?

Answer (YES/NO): NO